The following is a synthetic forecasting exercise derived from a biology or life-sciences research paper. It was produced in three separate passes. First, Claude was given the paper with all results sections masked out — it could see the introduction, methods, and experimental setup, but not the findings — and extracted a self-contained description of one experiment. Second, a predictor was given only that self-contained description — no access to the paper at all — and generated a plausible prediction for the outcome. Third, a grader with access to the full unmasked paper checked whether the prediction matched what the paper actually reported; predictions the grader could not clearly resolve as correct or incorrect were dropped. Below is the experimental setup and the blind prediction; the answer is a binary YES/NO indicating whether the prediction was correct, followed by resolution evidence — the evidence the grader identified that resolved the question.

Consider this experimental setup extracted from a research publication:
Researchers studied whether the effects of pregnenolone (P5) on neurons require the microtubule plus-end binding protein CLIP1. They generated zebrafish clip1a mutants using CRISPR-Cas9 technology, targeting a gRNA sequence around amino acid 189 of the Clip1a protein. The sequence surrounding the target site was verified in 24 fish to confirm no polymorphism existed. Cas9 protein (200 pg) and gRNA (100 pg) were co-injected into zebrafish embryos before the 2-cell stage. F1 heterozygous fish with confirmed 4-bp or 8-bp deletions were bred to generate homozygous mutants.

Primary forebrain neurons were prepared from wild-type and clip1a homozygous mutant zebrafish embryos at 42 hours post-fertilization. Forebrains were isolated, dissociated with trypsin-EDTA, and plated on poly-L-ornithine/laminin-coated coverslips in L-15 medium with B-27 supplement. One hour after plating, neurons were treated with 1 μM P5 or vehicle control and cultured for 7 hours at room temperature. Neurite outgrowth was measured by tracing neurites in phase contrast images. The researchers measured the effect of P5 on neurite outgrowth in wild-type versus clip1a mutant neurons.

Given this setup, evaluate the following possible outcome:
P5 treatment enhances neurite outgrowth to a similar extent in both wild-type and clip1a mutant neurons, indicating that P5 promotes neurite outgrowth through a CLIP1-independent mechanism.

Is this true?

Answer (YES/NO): NO